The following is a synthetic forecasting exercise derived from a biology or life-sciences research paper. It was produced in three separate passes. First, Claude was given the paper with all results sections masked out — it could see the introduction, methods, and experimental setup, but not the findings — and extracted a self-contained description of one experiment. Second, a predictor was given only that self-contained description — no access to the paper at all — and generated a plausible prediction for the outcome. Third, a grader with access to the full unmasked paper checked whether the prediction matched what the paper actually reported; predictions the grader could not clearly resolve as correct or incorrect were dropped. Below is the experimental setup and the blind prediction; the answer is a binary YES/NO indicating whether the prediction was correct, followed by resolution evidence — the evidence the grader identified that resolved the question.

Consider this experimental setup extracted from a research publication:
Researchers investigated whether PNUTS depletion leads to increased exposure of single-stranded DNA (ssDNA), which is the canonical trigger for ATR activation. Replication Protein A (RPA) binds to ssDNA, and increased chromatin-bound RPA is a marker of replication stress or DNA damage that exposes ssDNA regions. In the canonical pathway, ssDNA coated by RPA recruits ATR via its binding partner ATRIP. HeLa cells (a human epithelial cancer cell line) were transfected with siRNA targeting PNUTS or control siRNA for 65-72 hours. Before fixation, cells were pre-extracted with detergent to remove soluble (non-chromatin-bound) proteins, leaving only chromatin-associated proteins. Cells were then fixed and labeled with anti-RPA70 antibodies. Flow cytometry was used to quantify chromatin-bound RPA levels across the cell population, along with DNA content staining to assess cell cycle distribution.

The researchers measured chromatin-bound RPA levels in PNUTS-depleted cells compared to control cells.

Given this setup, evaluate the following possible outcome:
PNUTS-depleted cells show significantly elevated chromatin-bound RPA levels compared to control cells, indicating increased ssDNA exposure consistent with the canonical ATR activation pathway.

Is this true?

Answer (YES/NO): NO